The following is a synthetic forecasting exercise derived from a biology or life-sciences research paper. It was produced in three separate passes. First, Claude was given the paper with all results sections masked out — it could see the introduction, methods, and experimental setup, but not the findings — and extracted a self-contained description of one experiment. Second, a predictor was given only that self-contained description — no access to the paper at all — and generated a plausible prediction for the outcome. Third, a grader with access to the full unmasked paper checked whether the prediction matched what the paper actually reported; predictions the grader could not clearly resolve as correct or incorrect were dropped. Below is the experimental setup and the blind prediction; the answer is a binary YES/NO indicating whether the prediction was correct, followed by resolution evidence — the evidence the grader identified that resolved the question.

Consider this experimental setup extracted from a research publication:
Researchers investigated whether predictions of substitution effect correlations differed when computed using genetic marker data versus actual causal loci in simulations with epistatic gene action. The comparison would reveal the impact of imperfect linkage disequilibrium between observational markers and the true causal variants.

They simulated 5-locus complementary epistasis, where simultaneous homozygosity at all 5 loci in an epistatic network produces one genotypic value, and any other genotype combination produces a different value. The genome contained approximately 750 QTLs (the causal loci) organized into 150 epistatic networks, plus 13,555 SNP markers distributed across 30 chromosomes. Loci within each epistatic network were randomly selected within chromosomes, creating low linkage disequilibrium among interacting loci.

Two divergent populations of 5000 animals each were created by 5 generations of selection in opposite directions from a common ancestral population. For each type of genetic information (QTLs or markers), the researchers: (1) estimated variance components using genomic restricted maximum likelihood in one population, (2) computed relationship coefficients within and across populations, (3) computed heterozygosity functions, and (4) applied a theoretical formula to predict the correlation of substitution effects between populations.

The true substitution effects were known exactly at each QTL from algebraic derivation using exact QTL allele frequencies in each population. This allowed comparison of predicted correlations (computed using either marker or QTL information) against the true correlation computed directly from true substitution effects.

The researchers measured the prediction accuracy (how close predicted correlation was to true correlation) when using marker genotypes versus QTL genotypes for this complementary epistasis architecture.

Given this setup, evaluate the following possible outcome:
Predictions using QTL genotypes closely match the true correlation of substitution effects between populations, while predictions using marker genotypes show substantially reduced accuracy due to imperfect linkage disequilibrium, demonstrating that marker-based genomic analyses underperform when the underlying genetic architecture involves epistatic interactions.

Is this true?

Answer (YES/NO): NO